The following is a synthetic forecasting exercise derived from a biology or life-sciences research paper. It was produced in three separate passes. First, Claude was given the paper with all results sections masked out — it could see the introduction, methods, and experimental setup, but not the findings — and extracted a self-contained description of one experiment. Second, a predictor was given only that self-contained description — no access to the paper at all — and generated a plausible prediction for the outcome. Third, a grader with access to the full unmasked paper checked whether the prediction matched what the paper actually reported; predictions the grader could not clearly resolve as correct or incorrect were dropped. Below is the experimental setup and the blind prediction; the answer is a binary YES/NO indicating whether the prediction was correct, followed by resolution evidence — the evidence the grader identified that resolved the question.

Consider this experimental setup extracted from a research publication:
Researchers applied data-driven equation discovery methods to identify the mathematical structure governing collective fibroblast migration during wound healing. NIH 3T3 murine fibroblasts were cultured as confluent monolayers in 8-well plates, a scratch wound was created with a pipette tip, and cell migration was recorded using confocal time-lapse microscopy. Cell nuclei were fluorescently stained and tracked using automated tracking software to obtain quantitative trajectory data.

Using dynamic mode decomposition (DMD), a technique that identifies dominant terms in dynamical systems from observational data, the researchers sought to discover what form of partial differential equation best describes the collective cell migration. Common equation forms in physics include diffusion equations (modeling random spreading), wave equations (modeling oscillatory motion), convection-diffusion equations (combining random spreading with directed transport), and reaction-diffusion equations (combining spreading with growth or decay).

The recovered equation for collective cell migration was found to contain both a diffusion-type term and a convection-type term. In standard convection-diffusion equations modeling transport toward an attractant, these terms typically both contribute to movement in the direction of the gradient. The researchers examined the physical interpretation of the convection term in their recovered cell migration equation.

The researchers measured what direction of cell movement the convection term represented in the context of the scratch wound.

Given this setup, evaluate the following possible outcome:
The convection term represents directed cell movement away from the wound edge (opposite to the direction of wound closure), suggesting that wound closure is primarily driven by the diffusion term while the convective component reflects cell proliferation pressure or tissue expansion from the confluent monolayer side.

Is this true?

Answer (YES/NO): YES